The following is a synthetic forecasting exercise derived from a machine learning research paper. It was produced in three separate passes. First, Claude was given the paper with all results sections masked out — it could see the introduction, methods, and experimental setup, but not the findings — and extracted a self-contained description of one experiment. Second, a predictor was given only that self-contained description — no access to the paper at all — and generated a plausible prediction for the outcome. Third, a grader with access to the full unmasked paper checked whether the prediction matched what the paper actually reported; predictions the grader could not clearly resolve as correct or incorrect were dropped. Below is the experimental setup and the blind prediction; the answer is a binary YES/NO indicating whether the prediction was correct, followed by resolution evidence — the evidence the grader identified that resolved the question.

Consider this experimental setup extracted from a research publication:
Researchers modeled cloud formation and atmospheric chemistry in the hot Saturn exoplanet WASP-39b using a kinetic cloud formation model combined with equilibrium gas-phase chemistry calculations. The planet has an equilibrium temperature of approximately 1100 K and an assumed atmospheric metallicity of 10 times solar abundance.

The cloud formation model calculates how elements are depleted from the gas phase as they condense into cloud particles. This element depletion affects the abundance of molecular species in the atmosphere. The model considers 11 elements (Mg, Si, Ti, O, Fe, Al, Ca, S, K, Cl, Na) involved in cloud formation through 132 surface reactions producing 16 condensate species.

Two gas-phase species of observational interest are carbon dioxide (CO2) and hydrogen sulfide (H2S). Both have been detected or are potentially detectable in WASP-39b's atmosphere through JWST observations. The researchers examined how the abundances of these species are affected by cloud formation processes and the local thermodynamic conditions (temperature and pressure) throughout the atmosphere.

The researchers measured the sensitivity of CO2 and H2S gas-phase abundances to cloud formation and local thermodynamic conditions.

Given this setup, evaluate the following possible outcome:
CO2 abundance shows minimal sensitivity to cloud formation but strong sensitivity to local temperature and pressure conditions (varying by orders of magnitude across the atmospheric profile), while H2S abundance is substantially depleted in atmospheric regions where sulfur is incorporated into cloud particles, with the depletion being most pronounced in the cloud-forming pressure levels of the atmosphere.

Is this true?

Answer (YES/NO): NO